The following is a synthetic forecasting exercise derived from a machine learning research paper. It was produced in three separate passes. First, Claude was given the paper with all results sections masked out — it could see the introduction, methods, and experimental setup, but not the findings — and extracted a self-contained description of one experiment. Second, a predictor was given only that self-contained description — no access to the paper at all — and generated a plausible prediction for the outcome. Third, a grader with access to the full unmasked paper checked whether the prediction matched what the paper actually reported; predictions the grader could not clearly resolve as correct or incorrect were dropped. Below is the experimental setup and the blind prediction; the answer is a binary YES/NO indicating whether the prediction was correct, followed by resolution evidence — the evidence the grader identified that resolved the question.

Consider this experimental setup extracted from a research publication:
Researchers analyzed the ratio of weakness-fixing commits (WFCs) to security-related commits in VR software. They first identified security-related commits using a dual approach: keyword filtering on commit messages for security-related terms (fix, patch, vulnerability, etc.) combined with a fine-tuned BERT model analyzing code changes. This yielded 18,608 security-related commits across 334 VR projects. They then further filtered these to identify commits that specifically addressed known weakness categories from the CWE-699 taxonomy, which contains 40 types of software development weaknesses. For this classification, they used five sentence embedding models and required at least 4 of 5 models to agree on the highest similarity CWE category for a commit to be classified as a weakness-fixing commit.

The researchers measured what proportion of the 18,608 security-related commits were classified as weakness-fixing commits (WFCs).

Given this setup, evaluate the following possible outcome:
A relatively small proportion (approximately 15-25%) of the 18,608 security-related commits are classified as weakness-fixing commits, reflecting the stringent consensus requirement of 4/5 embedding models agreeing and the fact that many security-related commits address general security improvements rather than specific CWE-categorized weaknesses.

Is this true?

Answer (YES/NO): NO